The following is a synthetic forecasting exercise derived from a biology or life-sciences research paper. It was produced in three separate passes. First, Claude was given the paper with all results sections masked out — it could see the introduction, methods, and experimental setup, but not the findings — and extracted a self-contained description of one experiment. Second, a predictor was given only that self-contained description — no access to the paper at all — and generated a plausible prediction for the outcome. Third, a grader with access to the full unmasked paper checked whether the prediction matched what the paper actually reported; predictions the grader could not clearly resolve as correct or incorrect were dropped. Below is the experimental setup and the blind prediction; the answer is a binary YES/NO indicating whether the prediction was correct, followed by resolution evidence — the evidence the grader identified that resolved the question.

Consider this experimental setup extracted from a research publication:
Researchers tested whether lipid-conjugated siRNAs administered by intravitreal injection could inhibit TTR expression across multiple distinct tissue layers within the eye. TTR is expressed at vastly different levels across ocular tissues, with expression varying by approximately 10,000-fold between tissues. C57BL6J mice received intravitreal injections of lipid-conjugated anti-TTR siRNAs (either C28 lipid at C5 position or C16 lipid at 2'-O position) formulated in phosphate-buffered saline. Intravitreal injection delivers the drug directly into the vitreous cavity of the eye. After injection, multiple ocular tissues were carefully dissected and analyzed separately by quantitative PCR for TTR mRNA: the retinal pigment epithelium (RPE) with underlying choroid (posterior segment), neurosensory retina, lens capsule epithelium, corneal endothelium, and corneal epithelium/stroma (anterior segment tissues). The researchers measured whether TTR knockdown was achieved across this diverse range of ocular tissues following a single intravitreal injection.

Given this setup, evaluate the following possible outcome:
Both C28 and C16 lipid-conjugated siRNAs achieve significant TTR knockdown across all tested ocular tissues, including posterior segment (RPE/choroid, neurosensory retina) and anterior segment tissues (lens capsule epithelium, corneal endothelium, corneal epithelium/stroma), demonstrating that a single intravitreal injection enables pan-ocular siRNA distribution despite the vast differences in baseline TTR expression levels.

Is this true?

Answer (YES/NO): YES